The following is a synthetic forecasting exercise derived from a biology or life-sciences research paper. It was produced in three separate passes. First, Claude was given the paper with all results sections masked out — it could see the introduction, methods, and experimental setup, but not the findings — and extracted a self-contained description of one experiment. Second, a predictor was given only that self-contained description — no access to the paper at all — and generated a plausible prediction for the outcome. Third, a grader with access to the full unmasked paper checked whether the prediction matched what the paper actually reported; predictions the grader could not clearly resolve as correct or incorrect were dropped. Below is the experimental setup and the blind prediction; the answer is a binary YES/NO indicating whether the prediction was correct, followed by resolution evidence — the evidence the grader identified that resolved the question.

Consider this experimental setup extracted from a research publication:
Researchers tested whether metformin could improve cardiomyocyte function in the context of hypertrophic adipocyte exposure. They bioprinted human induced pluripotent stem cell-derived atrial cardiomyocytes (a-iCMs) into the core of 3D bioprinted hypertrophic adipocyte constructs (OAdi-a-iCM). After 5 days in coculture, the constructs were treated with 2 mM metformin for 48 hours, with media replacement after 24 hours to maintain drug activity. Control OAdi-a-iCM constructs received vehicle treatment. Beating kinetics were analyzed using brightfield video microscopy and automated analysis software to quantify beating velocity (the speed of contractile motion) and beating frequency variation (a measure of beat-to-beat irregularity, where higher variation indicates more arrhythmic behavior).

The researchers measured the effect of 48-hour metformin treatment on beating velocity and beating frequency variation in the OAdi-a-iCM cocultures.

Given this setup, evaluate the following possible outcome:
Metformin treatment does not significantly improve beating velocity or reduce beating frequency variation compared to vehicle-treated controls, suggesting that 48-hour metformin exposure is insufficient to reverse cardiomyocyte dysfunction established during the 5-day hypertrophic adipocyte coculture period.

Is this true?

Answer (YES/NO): NO